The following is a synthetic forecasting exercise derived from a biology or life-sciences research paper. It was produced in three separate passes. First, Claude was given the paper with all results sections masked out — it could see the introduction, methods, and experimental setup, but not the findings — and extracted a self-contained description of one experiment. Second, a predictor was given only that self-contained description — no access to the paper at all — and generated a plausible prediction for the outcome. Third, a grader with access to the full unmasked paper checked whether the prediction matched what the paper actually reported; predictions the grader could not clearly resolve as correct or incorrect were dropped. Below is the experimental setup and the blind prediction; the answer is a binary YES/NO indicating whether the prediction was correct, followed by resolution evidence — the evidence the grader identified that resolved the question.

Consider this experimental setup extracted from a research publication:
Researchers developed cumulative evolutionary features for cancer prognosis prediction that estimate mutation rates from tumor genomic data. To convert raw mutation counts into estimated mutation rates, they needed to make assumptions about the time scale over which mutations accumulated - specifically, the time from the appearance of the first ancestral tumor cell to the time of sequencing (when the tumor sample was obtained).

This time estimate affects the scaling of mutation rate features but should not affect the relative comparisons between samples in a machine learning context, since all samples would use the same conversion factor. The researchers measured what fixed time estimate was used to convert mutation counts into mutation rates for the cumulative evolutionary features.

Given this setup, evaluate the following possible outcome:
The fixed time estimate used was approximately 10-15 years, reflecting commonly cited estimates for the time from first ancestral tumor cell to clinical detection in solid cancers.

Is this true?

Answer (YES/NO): NO